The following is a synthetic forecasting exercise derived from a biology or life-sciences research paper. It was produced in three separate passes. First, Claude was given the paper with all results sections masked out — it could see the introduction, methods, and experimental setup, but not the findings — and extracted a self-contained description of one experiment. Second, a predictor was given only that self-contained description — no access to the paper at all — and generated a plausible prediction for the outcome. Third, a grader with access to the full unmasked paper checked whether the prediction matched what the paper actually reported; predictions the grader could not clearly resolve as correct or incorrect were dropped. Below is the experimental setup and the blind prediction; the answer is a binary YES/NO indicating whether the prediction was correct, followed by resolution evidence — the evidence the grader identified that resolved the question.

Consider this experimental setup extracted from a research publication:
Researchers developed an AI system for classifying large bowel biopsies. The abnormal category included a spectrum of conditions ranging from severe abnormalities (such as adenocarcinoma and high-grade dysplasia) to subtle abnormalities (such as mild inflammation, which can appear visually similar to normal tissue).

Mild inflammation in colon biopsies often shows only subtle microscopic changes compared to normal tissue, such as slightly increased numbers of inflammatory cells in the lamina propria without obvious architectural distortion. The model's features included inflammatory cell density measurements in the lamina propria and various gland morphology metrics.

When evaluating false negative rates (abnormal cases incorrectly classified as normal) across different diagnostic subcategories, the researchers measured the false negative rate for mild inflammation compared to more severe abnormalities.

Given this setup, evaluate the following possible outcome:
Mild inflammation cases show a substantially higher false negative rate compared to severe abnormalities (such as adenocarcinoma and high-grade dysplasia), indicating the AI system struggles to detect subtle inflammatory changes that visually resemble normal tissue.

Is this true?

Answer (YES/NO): YES